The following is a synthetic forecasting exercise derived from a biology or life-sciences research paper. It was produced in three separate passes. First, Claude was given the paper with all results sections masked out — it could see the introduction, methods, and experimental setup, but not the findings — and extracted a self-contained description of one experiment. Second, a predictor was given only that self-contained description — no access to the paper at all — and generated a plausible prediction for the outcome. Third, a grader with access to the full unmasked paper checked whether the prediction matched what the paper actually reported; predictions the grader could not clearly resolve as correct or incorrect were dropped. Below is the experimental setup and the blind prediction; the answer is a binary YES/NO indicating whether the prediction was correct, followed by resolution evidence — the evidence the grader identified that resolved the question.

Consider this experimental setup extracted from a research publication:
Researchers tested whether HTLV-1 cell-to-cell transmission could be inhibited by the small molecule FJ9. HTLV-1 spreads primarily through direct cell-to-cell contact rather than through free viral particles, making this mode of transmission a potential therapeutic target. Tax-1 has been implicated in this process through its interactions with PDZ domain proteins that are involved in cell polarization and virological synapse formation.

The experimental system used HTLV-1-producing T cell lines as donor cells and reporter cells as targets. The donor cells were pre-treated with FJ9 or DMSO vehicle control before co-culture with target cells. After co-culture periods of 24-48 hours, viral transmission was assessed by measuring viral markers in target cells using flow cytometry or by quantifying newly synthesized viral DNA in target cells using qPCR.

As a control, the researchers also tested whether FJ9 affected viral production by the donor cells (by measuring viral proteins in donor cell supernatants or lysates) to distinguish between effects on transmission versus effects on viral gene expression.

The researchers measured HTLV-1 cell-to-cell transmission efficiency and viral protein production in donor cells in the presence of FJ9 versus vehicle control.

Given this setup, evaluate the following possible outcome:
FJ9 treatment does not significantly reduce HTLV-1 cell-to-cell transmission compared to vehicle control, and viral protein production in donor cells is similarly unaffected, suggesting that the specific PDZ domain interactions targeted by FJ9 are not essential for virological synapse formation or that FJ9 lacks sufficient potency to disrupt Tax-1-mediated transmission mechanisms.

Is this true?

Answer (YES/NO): NO